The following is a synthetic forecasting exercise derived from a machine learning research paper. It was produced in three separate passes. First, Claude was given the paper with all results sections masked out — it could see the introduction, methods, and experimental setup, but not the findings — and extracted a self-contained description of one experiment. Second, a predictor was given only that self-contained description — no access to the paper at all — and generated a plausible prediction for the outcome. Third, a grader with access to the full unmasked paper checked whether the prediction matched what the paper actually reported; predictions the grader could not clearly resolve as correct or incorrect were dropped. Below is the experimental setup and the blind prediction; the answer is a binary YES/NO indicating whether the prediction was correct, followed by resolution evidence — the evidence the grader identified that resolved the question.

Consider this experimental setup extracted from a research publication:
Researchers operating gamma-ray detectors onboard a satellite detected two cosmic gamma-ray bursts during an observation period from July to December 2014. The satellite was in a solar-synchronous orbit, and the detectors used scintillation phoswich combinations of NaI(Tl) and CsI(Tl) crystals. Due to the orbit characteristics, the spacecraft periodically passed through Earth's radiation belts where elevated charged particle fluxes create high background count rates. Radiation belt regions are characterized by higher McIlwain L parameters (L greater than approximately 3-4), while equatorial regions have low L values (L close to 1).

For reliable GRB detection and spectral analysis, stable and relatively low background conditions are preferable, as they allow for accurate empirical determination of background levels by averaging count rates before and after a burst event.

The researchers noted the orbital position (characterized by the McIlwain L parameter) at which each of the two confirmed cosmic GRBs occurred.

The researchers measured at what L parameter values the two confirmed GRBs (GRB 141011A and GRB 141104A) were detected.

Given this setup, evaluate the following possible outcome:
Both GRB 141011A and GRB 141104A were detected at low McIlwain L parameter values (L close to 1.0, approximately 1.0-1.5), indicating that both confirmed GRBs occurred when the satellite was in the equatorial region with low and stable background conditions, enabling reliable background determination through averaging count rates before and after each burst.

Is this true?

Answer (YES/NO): NO